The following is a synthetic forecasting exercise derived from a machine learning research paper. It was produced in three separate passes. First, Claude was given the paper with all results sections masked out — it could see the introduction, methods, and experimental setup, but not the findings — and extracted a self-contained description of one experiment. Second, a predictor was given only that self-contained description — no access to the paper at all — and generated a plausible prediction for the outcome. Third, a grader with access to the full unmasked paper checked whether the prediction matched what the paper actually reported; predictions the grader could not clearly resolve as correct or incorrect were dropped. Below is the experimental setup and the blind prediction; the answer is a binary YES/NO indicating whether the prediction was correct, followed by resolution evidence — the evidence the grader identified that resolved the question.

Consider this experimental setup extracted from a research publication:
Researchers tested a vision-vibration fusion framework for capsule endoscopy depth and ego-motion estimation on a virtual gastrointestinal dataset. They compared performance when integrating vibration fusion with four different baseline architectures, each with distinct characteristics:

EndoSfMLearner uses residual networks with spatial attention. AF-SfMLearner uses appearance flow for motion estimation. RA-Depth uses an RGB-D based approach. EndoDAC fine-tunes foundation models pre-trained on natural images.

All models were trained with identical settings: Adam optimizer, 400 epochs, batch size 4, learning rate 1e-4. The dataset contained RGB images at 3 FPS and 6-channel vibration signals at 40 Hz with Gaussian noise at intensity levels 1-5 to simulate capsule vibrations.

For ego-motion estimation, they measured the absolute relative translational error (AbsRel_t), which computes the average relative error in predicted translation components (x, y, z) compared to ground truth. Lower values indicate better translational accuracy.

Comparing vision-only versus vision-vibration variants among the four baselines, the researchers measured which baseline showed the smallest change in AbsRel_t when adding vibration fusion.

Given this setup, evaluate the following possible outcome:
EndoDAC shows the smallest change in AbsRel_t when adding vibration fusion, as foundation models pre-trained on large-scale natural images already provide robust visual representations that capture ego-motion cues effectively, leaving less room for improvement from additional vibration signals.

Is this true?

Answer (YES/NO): NO